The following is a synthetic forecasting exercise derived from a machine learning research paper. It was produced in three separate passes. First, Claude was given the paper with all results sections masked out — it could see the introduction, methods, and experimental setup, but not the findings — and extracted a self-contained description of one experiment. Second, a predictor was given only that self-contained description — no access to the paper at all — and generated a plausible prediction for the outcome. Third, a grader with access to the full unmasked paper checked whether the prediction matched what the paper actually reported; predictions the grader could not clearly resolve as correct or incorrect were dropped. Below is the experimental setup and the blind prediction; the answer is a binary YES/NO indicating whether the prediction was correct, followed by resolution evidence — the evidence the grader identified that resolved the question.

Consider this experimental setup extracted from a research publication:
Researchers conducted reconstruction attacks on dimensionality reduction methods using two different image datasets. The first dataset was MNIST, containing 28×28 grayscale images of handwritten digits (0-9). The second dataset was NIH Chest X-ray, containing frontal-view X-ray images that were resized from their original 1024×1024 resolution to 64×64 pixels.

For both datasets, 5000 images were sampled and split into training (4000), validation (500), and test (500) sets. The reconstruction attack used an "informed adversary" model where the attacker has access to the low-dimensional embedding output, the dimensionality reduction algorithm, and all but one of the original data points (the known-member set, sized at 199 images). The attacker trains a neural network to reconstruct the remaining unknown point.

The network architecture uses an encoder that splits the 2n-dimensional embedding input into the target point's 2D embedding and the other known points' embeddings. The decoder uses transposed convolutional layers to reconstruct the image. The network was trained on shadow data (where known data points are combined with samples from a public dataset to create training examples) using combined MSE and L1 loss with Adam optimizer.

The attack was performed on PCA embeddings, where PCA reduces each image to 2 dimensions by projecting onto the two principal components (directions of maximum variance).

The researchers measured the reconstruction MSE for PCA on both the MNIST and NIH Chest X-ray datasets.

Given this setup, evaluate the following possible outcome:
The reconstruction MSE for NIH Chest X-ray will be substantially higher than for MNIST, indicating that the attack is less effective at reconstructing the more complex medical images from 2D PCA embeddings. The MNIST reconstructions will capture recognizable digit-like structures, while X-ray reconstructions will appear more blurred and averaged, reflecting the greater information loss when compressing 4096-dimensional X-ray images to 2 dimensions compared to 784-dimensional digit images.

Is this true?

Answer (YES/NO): YES